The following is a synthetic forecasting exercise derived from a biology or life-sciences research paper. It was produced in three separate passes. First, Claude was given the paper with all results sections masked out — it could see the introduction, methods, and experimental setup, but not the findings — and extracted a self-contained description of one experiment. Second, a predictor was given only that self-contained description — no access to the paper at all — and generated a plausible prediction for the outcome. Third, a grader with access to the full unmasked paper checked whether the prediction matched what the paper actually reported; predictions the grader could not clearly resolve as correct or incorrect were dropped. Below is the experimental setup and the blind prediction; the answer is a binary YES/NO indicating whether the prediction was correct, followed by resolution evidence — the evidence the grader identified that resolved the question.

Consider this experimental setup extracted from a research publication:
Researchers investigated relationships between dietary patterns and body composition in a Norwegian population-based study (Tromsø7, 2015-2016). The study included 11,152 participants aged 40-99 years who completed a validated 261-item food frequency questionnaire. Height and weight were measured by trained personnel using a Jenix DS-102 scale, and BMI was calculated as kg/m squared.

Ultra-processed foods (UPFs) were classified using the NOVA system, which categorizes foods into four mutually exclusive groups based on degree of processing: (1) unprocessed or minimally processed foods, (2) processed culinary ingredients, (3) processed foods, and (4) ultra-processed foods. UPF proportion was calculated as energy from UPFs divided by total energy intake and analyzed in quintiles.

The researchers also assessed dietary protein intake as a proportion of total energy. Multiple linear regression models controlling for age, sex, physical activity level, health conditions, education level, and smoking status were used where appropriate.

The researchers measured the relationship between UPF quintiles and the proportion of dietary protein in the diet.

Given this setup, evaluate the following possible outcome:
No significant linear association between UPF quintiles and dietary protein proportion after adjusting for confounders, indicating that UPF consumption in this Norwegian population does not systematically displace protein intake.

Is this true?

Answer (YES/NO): NO